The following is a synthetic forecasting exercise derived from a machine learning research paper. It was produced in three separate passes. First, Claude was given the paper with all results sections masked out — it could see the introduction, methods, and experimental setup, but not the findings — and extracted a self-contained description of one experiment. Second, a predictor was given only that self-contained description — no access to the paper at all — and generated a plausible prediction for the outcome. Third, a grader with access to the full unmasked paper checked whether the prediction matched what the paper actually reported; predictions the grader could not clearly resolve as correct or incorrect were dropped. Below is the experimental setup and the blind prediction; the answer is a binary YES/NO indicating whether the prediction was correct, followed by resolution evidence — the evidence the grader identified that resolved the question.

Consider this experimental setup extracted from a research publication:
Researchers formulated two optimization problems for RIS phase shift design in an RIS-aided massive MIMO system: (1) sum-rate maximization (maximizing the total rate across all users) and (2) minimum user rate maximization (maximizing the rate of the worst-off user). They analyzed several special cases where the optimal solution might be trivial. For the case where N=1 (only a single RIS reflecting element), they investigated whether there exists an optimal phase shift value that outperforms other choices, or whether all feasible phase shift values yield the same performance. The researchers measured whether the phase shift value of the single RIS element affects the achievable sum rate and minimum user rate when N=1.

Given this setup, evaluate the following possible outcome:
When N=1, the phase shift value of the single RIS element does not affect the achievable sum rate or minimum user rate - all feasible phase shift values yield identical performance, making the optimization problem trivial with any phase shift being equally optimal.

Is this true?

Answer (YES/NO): YES